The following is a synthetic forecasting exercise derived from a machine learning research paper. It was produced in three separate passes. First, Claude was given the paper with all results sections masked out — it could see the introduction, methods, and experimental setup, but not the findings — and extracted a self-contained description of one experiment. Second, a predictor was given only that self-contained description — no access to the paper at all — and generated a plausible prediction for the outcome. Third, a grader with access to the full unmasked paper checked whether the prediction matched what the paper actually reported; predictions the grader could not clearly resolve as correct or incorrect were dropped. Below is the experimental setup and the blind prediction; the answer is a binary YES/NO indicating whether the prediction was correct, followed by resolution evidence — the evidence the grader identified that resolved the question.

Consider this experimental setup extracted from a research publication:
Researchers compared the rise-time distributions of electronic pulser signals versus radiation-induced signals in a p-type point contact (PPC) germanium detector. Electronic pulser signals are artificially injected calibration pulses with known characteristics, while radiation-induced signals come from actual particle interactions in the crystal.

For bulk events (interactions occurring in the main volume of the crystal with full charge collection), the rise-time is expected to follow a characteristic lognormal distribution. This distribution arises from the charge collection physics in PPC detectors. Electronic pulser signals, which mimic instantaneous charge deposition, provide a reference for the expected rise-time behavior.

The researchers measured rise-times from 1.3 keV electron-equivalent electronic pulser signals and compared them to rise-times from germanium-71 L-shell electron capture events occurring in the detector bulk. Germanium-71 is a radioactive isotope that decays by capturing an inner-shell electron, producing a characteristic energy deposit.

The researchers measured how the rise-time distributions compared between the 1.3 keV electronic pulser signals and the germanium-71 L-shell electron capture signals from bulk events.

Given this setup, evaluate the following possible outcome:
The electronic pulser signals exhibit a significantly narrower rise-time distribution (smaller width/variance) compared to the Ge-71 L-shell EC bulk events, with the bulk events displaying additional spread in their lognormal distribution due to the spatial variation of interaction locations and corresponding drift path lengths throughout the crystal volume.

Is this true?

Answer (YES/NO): NO